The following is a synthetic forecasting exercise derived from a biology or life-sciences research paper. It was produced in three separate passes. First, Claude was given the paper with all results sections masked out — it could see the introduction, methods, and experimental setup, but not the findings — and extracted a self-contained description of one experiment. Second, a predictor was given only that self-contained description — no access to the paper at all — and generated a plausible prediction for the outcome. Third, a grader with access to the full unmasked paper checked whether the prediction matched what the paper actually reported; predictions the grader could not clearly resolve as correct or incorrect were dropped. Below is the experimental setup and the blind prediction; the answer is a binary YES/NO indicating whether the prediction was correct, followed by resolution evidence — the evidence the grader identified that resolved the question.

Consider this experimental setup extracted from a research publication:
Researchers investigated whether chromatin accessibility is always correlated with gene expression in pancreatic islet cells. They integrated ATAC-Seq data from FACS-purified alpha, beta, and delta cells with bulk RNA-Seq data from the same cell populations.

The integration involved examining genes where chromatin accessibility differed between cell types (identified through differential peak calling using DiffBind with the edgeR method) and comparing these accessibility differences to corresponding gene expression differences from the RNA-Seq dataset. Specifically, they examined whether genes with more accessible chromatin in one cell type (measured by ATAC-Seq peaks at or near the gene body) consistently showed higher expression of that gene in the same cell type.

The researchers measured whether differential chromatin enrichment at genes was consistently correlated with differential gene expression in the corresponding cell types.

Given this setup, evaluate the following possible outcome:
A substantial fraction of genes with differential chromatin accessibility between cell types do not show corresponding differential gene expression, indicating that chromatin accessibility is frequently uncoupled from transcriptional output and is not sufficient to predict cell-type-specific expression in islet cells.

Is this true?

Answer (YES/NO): NO